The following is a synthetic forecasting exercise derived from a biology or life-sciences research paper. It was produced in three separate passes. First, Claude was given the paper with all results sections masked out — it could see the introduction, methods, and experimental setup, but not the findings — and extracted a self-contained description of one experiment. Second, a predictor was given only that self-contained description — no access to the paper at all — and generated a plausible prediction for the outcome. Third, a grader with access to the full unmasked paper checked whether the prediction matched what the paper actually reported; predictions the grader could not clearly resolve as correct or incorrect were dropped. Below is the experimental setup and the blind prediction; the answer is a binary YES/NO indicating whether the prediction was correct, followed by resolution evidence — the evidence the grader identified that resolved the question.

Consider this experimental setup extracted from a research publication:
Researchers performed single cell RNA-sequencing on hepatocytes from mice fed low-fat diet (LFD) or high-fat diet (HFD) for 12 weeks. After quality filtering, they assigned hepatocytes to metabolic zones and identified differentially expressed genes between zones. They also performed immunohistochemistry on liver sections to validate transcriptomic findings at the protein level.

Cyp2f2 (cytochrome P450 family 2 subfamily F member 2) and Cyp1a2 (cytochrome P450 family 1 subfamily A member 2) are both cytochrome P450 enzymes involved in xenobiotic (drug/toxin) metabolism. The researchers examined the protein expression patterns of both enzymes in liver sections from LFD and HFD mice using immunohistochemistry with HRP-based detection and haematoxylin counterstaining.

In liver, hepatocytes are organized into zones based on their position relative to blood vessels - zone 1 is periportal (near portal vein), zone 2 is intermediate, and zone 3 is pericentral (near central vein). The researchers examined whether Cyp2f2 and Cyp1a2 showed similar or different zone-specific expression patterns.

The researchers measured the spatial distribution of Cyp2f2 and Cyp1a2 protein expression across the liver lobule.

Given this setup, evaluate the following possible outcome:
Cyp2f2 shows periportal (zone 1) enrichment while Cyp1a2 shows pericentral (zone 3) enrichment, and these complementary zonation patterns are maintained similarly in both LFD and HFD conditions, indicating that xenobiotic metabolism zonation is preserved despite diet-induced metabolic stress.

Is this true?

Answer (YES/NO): NO